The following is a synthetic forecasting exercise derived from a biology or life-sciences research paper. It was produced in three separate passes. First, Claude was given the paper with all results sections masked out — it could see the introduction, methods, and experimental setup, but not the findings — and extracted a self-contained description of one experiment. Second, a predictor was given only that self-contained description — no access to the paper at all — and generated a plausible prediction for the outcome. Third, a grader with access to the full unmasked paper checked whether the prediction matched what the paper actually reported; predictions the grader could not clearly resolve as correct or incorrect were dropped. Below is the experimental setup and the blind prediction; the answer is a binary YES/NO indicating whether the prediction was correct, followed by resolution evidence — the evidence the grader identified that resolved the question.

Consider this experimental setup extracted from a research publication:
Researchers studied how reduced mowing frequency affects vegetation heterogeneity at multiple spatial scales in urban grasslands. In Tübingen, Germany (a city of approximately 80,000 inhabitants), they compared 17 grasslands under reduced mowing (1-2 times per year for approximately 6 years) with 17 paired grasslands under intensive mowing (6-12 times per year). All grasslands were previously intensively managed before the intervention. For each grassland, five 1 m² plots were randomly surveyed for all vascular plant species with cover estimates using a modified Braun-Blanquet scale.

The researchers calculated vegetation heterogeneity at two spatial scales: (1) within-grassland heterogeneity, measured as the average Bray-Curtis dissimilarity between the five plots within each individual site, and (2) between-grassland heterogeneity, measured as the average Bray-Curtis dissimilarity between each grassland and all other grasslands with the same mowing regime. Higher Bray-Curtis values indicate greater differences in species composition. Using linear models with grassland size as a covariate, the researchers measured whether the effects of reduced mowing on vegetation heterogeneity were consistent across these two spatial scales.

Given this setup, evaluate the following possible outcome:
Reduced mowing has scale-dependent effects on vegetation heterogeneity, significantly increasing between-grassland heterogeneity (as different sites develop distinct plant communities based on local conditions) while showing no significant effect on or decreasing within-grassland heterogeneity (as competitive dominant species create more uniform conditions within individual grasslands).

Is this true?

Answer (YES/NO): NO